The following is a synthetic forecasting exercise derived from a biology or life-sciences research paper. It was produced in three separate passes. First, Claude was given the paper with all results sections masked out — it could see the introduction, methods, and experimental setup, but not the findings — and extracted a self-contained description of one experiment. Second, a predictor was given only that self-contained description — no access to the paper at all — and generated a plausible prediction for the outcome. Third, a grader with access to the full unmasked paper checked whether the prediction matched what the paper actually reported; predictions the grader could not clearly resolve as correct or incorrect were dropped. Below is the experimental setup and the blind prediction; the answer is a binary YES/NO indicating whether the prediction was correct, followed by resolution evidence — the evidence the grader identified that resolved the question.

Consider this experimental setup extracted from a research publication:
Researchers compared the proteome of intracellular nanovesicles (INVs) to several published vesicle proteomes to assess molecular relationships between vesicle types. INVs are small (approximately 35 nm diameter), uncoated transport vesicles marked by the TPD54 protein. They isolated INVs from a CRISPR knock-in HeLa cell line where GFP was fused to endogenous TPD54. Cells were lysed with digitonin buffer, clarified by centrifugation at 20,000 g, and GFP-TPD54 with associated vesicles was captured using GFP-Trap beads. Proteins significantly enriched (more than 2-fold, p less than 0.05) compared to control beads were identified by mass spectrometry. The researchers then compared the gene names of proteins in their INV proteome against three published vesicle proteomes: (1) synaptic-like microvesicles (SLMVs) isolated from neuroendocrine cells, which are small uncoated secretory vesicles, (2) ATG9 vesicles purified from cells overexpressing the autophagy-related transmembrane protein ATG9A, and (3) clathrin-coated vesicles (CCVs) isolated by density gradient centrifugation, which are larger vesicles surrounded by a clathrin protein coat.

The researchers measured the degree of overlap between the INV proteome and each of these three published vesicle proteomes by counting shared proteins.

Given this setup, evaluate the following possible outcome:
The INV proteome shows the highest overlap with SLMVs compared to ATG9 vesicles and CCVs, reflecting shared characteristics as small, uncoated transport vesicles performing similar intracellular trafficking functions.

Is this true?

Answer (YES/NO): NO